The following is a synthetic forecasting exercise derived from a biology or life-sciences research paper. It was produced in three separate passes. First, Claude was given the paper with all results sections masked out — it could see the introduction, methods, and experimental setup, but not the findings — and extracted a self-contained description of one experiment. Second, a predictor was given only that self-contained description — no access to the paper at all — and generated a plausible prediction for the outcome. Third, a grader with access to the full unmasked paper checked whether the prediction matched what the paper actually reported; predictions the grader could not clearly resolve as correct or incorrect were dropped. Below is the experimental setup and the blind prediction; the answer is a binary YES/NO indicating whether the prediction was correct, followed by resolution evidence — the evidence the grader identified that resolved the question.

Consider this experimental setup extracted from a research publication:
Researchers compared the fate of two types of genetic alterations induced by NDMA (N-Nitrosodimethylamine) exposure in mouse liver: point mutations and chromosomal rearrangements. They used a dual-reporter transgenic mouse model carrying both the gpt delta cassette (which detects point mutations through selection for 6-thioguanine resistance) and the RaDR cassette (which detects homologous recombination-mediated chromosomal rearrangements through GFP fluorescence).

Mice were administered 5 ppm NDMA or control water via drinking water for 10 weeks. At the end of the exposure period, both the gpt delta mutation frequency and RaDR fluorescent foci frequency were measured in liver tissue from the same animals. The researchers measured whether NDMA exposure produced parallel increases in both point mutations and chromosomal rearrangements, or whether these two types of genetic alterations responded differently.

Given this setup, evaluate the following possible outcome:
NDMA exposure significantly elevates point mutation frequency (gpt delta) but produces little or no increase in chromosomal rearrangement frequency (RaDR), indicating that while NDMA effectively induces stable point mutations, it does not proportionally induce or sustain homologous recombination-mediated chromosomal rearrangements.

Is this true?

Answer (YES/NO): YES